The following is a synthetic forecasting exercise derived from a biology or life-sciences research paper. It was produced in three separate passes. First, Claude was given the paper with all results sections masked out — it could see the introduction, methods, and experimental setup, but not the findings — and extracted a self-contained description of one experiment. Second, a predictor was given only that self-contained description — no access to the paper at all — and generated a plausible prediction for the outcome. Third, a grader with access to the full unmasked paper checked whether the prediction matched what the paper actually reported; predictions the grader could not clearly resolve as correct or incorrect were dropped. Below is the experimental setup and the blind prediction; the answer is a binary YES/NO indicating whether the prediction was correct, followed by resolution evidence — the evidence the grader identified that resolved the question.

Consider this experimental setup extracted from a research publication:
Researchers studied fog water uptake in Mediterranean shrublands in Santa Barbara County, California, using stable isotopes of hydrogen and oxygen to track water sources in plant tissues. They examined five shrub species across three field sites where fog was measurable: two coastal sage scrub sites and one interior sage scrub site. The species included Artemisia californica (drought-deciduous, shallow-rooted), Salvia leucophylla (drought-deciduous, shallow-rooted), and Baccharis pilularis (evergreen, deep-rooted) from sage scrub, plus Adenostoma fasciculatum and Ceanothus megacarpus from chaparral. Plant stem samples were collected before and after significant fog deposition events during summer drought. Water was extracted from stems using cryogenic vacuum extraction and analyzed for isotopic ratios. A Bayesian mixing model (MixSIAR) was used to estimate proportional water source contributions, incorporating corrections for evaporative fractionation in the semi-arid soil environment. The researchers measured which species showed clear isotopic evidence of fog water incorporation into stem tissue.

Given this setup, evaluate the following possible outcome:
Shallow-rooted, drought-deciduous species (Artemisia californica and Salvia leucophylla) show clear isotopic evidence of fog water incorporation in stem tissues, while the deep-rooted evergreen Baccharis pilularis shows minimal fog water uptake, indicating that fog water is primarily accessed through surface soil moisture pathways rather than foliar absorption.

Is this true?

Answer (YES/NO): NO